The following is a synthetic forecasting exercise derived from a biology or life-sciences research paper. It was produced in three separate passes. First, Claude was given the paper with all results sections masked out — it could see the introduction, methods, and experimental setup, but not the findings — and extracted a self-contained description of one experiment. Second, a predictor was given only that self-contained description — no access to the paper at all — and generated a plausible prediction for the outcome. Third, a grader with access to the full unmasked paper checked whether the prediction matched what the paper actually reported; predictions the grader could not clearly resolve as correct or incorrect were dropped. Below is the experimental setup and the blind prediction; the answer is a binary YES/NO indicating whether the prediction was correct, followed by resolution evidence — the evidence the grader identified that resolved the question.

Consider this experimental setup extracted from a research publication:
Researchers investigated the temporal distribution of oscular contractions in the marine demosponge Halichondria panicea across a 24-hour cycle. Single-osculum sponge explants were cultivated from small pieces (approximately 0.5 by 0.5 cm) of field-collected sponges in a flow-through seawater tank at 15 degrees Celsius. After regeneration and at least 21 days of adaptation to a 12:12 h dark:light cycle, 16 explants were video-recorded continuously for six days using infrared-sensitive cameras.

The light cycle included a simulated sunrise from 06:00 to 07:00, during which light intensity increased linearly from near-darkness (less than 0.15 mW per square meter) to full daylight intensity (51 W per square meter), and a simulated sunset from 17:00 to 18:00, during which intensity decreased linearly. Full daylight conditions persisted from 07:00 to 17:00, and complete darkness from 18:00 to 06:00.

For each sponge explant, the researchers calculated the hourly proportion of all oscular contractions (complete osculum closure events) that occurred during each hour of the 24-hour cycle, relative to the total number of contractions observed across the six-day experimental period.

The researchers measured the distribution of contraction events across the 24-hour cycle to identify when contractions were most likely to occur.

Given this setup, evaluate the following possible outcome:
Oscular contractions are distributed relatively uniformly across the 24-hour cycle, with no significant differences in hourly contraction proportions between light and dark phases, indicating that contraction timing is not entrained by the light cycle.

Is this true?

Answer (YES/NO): NO